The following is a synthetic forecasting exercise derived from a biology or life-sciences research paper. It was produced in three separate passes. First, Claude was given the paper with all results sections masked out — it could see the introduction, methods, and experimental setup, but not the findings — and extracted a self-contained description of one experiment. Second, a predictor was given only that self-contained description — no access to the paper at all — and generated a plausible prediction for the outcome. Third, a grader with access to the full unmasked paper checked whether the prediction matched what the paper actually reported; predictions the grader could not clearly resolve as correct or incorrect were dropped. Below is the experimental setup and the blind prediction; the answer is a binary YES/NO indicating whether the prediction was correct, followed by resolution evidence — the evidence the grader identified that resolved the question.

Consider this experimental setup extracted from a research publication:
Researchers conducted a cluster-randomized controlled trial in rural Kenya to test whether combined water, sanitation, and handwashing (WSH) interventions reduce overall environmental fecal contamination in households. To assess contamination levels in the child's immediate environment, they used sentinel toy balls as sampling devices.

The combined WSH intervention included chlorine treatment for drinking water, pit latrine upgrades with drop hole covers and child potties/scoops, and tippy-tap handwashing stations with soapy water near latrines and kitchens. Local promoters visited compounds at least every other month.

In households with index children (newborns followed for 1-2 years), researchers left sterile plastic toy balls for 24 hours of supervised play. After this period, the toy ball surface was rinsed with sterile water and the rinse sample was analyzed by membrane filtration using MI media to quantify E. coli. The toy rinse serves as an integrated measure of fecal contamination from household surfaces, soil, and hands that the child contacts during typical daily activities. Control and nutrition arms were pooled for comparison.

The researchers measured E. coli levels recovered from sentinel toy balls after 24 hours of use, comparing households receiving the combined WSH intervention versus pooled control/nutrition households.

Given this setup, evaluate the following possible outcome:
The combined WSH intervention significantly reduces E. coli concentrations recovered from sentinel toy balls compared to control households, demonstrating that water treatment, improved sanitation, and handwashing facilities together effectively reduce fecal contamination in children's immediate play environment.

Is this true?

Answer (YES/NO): NO